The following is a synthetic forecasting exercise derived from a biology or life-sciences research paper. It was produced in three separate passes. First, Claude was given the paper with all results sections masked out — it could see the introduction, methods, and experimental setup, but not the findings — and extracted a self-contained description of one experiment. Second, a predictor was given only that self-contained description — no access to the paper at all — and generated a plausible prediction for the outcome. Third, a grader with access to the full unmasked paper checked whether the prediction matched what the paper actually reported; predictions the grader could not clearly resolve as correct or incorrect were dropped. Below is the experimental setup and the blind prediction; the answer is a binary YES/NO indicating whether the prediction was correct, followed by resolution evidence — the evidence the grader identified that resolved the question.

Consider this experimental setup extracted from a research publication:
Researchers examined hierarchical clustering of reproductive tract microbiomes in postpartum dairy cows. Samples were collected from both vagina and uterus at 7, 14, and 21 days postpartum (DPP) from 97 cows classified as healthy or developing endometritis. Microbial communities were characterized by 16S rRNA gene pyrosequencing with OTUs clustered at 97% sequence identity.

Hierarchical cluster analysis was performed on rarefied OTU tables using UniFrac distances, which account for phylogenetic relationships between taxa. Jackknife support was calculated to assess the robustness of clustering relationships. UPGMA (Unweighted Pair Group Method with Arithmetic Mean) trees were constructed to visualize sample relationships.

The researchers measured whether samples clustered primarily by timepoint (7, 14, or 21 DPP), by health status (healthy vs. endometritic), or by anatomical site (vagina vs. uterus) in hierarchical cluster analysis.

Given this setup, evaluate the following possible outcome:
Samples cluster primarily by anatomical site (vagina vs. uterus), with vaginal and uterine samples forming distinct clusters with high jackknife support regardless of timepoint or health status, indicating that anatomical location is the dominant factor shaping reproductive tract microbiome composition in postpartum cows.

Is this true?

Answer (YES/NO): NO